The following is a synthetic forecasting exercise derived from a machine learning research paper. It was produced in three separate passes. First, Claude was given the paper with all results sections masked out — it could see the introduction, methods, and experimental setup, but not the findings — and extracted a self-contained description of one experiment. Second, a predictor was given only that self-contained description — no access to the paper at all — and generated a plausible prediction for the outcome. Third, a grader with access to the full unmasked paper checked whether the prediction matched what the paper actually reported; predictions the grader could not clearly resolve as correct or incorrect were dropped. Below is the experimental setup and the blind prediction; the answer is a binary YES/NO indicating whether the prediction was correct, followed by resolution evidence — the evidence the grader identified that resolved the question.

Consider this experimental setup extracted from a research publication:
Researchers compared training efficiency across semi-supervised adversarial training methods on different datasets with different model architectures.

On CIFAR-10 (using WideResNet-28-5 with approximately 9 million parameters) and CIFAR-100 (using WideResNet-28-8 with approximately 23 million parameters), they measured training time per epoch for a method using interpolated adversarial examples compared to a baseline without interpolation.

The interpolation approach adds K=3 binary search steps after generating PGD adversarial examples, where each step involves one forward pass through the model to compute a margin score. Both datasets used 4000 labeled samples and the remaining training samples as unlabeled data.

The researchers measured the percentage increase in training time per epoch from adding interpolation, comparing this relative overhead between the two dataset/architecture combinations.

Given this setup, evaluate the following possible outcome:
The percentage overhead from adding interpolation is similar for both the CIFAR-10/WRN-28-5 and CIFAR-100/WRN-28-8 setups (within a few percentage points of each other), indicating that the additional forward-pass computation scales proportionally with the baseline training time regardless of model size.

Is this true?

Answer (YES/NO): YES